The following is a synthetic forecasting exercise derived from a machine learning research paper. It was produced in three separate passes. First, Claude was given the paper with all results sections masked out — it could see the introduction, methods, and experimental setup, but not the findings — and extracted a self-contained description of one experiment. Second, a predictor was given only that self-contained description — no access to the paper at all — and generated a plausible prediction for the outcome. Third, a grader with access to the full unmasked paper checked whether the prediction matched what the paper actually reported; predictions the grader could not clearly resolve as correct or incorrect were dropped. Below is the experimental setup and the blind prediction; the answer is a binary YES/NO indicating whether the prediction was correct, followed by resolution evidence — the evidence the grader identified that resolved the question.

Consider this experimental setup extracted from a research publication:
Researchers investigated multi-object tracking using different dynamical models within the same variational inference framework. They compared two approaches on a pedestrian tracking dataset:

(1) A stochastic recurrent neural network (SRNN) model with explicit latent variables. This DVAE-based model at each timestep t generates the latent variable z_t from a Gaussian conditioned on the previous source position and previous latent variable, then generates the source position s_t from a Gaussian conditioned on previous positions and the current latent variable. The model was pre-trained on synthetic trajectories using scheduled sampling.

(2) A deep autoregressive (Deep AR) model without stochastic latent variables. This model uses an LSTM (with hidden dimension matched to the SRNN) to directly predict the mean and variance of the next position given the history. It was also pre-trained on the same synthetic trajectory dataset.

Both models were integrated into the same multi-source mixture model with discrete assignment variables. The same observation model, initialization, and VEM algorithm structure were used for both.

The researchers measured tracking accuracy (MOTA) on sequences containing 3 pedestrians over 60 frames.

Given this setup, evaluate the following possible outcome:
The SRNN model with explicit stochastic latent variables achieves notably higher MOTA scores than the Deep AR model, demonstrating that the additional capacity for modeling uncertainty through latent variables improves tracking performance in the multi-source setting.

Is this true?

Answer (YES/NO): YES